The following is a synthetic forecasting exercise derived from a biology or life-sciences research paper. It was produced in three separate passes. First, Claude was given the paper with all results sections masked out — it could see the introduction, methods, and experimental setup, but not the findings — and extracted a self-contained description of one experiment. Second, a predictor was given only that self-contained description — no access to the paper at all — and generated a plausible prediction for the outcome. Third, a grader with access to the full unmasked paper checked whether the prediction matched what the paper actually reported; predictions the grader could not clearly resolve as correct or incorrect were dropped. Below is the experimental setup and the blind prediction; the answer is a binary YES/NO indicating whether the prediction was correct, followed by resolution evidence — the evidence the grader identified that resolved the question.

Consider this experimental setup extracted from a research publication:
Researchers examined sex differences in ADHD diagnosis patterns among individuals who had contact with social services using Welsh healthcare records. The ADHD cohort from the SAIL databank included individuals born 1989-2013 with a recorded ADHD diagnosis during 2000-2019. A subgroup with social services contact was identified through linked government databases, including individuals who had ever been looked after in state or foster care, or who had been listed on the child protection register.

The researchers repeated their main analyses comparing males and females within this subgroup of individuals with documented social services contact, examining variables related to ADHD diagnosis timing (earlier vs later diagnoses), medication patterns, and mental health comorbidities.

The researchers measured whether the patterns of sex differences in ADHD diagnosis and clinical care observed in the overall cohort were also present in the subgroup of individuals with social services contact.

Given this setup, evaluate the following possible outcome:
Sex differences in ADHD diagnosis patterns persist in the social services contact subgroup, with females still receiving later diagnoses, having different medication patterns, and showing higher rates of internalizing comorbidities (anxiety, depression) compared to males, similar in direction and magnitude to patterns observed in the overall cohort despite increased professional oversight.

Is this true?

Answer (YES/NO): YES